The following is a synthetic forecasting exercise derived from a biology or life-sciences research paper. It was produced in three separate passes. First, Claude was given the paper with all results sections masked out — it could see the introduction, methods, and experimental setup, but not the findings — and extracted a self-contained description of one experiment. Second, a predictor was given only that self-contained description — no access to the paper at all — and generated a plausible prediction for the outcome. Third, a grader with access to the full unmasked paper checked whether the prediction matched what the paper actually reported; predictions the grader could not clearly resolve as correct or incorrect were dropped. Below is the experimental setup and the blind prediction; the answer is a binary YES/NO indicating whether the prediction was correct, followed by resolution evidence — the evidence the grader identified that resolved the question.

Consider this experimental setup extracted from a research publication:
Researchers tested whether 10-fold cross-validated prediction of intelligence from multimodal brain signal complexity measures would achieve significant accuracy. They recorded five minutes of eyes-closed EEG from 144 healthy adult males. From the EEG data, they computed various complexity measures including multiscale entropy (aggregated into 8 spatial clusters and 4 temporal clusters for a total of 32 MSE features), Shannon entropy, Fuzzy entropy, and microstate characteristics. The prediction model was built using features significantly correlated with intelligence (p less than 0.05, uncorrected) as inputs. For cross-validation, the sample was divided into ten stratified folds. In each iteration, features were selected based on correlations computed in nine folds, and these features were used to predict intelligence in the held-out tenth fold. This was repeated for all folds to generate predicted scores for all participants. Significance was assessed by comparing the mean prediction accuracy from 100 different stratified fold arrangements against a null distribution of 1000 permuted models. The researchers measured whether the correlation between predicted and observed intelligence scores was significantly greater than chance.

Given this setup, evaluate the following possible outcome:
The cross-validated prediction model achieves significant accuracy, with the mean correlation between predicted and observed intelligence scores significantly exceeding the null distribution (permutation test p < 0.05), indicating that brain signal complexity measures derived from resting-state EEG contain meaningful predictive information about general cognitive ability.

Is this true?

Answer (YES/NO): YES